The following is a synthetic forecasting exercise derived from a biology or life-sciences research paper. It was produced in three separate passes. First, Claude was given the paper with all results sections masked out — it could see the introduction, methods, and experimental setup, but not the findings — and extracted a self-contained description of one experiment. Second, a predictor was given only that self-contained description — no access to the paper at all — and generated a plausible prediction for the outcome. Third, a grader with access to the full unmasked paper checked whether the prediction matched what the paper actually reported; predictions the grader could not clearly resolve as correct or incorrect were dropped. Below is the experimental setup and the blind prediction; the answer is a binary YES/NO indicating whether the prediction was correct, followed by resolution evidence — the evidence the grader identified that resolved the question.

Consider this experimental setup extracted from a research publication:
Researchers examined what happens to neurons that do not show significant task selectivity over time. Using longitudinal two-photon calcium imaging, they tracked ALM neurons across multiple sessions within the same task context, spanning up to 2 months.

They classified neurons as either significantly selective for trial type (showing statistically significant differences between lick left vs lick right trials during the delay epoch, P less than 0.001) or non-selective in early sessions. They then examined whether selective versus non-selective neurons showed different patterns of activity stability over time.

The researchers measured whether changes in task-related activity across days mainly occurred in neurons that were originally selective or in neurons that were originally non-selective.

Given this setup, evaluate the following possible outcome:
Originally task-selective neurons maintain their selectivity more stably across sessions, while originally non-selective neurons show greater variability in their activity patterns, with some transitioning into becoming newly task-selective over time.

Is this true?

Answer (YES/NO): YES